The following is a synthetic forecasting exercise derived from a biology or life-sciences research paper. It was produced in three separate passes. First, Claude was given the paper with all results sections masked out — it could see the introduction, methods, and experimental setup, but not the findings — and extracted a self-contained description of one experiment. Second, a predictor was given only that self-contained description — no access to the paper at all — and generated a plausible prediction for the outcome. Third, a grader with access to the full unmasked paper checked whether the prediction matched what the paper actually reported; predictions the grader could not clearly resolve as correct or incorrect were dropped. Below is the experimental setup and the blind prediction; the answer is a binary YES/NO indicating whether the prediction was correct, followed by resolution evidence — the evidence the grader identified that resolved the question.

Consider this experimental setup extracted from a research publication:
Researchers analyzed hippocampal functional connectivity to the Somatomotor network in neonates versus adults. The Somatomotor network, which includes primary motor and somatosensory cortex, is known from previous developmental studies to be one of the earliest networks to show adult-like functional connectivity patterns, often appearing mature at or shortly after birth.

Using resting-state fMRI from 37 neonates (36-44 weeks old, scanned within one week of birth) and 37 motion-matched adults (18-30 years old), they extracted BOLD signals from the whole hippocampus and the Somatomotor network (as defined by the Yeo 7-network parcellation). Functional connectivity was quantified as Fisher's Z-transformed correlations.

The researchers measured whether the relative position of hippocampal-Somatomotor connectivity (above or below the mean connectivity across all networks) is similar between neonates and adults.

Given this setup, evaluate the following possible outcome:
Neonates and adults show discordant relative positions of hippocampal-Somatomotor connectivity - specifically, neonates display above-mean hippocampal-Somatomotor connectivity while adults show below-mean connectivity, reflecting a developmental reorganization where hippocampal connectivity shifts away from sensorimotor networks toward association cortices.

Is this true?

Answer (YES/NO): NO